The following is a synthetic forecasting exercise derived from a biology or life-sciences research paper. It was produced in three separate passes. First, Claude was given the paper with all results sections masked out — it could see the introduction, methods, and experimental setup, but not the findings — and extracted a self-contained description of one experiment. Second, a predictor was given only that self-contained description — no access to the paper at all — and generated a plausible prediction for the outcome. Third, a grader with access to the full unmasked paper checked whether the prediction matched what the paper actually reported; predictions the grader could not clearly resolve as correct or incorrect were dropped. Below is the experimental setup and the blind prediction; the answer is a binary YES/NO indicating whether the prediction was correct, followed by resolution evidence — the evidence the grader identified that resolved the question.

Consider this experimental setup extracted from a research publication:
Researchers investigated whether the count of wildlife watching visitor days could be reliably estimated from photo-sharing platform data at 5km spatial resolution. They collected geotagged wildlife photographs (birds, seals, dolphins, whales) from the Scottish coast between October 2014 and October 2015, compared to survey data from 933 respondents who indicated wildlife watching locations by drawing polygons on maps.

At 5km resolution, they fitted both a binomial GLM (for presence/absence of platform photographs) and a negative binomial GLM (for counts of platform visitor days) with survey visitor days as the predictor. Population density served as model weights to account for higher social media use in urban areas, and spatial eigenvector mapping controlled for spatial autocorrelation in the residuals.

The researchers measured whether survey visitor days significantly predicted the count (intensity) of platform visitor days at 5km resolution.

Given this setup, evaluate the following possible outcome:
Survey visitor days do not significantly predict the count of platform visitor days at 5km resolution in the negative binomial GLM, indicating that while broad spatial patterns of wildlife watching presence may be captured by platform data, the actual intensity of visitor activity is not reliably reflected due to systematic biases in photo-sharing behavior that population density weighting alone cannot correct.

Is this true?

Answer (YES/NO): YES